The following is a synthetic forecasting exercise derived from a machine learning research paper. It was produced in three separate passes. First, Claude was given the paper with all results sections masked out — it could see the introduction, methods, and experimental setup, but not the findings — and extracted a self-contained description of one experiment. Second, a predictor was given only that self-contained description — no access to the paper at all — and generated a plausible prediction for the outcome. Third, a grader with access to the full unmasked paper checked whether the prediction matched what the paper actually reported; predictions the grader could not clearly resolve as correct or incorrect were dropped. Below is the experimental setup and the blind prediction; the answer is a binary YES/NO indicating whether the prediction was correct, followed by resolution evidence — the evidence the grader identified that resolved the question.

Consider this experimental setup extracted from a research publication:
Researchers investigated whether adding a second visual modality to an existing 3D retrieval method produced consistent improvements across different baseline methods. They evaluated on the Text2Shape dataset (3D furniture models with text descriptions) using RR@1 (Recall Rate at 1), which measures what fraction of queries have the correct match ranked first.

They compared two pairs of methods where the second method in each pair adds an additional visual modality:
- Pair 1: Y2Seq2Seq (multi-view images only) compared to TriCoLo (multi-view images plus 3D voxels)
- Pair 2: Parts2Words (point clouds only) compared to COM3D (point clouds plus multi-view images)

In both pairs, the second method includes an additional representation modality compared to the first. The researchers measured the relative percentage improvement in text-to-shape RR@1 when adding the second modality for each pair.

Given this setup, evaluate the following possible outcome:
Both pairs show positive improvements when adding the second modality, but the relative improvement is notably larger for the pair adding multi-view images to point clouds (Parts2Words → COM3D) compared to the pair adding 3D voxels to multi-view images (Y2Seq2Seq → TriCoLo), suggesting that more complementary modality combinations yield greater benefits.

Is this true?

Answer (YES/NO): NO